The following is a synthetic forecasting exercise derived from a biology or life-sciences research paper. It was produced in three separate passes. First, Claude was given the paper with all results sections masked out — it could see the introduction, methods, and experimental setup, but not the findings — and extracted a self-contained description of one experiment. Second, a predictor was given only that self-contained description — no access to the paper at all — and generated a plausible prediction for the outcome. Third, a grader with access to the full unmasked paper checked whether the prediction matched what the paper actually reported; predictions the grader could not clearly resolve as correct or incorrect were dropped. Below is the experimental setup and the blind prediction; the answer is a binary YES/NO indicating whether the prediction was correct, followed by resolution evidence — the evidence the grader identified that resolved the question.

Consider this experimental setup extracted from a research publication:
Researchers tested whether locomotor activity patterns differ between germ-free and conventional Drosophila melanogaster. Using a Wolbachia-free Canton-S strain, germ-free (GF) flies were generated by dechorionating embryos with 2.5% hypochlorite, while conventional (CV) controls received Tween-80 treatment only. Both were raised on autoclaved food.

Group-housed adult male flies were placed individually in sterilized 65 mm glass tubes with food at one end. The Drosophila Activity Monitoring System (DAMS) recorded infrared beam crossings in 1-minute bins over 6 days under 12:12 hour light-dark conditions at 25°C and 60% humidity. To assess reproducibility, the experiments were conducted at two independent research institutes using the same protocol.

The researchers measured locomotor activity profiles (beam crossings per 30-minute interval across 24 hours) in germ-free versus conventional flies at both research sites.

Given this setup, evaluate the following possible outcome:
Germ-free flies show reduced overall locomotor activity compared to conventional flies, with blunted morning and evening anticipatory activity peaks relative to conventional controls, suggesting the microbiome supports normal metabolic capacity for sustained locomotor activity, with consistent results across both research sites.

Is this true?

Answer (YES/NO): NO